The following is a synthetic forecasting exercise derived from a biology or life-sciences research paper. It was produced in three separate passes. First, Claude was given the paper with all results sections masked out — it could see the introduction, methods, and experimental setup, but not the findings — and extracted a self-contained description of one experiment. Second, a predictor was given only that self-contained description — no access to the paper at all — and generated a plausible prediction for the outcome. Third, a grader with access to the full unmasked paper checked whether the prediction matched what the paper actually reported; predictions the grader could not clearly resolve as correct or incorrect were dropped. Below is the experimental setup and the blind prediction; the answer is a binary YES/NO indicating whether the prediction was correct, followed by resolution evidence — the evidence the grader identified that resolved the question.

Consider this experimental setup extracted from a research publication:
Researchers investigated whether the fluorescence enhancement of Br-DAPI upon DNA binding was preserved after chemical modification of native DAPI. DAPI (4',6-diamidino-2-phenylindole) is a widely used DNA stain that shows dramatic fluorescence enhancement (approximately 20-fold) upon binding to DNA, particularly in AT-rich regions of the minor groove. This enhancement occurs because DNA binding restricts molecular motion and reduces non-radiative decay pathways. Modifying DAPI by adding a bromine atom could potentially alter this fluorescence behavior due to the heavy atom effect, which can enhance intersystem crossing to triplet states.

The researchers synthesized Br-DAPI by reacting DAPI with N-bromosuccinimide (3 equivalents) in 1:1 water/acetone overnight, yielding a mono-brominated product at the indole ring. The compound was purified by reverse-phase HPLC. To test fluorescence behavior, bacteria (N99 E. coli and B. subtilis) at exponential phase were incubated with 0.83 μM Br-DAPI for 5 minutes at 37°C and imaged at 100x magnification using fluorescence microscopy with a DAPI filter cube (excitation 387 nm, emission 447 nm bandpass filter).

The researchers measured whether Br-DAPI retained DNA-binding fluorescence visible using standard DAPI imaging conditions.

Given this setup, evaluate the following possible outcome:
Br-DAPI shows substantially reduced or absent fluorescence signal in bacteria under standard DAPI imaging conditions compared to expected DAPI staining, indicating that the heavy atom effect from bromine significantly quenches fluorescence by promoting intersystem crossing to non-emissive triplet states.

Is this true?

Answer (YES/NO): NO